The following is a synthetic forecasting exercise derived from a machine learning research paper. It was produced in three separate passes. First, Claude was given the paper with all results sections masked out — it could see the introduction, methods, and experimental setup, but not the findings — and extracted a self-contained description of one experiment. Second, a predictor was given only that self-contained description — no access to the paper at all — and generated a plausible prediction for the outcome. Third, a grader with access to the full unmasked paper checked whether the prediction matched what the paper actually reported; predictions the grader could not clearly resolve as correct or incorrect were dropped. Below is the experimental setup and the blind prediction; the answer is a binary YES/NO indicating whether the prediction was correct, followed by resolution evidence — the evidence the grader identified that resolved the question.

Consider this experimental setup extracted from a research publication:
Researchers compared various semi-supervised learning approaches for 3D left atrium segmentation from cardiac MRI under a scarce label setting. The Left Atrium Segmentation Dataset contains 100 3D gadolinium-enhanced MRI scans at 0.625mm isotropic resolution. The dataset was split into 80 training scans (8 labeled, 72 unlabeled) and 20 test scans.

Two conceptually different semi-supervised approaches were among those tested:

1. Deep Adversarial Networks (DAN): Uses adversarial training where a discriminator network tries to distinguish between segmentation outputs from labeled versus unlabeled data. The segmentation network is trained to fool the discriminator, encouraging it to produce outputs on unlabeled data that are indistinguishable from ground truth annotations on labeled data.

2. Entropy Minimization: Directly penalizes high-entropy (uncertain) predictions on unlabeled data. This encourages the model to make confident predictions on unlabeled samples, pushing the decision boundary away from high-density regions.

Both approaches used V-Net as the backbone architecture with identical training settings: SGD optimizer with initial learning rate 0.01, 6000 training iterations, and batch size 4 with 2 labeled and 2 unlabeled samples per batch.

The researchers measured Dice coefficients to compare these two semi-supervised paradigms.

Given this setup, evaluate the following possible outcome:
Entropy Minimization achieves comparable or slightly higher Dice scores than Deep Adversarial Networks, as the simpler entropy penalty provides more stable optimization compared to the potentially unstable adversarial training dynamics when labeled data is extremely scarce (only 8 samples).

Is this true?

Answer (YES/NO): NO